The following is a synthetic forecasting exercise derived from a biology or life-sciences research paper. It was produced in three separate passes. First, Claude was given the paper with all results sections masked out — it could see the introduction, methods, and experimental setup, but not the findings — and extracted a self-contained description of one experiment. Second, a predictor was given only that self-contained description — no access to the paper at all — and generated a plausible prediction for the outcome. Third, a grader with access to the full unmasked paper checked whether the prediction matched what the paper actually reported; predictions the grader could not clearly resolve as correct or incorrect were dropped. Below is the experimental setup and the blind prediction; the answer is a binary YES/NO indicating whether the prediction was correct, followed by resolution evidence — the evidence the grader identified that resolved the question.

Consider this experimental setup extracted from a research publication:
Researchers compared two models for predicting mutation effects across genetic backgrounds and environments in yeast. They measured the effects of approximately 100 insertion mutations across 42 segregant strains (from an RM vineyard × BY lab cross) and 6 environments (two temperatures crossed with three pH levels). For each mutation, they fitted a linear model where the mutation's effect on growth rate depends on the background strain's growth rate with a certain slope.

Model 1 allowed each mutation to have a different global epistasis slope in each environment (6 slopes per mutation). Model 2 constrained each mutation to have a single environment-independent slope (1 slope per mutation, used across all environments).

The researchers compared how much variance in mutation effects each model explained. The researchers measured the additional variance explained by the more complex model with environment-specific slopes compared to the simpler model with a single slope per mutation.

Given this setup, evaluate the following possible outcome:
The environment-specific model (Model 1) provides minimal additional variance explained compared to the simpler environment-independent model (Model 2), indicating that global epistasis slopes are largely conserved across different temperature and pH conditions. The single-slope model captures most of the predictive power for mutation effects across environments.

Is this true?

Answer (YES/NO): YES